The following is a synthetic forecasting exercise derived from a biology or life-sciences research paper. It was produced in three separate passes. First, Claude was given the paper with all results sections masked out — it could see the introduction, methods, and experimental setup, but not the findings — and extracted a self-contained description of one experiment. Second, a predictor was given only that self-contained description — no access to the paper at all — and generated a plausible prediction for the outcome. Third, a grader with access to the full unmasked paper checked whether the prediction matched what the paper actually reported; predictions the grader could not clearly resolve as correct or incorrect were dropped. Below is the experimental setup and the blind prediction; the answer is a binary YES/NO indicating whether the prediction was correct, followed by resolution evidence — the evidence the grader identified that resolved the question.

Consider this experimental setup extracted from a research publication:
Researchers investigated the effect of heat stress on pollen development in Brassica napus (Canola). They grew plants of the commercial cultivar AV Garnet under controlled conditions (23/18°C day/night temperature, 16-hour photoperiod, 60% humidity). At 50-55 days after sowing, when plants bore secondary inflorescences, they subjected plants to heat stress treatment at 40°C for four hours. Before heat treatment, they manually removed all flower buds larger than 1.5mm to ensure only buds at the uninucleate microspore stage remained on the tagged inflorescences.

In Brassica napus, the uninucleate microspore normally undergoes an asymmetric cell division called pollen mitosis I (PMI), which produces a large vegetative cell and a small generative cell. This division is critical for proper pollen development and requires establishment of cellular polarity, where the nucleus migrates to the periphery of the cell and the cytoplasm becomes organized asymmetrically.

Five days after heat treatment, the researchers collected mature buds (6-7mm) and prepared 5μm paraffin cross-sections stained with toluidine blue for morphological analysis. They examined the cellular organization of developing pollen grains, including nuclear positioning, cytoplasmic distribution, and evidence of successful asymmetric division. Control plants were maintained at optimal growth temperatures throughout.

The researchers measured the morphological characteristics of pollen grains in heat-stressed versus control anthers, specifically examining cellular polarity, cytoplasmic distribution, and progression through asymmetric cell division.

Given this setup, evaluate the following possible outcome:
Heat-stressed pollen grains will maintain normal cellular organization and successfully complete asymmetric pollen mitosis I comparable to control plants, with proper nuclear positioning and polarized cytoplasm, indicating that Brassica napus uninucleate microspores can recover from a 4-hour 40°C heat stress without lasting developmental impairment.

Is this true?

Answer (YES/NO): NO